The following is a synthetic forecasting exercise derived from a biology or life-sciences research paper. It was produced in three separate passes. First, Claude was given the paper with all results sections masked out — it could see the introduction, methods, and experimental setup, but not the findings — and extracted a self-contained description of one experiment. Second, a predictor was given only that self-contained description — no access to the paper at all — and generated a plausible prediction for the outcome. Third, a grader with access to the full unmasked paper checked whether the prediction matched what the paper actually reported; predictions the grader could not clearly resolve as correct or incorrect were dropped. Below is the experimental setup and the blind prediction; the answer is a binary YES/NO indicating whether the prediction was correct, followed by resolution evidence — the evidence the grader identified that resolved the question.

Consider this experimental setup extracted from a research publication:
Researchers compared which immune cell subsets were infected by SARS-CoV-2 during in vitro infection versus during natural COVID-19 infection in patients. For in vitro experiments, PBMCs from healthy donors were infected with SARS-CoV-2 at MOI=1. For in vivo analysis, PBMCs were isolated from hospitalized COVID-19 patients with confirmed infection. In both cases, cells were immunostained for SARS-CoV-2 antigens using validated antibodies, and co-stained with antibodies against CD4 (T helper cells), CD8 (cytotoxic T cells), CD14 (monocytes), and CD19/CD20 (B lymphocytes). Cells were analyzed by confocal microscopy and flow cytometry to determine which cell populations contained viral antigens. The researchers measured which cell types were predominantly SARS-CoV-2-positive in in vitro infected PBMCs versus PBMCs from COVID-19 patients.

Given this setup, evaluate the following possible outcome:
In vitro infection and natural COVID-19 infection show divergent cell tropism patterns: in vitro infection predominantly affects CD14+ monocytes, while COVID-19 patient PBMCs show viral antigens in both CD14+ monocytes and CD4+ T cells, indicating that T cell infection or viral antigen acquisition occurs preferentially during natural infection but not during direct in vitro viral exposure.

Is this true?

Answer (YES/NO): NO